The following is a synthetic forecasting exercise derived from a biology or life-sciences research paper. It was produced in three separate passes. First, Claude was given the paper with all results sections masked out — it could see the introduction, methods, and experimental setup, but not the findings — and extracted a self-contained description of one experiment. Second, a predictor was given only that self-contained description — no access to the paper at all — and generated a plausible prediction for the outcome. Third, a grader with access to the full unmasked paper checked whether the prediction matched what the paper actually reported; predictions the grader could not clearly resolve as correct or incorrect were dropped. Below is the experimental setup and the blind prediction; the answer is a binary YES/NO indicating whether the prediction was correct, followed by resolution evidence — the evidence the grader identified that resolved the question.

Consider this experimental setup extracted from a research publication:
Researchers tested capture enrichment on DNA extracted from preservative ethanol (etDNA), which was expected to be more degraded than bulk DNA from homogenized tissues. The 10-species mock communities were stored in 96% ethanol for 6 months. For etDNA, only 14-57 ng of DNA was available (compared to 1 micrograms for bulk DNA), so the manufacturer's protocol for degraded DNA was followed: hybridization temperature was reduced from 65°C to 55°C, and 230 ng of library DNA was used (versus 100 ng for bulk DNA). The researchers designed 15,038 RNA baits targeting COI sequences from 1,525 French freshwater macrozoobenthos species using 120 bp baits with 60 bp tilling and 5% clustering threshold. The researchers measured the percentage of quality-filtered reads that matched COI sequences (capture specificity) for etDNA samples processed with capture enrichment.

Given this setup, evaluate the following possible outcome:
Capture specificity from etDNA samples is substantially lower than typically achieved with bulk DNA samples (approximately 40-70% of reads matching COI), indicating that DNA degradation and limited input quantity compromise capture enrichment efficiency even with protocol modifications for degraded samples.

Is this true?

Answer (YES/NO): YES